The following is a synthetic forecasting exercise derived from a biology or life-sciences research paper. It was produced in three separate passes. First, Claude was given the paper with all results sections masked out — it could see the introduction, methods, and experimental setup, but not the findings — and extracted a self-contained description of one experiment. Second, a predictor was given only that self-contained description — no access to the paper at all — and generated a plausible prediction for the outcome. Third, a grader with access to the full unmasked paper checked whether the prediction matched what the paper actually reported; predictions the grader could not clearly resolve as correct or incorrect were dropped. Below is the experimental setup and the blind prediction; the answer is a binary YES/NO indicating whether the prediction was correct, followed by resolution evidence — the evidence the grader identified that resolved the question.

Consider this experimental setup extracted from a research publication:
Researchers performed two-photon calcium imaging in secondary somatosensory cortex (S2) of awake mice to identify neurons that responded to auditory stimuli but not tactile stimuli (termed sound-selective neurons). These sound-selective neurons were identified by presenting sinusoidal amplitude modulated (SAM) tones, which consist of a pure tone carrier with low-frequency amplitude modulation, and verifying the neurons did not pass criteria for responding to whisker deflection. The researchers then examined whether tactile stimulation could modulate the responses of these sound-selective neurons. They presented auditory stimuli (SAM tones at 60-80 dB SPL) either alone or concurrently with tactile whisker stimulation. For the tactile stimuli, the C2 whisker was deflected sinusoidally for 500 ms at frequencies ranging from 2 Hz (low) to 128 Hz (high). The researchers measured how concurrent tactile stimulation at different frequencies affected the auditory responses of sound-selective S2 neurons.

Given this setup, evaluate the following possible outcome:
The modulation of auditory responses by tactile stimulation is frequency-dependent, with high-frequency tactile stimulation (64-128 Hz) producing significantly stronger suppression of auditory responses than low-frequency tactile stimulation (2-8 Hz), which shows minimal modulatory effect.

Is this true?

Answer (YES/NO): YES